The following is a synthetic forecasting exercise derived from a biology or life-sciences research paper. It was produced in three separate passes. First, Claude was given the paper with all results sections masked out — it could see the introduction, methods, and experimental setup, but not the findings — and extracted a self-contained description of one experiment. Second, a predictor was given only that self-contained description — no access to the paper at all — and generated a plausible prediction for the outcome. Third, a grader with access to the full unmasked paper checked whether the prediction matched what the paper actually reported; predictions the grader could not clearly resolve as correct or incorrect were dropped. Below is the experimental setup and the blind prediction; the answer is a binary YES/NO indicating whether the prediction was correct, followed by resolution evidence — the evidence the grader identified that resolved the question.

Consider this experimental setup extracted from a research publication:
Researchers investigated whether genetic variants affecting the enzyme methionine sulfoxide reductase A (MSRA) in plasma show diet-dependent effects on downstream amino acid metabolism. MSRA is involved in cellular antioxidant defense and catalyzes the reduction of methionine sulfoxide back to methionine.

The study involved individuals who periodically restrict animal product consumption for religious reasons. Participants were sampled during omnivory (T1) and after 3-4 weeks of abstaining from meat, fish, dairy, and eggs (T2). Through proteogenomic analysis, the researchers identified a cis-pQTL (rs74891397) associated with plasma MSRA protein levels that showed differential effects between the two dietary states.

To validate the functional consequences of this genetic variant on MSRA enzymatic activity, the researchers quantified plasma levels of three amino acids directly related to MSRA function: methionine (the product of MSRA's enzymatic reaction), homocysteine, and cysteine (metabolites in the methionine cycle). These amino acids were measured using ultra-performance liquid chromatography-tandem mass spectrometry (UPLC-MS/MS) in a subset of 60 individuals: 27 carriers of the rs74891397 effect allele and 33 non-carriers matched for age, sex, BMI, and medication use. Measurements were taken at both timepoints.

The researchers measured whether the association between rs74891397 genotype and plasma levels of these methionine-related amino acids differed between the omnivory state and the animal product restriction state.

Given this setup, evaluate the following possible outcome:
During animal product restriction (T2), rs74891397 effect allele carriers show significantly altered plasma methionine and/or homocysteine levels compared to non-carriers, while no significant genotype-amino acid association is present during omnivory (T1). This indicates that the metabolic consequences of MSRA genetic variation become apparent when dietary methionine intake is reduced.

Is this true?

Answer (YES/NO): YES